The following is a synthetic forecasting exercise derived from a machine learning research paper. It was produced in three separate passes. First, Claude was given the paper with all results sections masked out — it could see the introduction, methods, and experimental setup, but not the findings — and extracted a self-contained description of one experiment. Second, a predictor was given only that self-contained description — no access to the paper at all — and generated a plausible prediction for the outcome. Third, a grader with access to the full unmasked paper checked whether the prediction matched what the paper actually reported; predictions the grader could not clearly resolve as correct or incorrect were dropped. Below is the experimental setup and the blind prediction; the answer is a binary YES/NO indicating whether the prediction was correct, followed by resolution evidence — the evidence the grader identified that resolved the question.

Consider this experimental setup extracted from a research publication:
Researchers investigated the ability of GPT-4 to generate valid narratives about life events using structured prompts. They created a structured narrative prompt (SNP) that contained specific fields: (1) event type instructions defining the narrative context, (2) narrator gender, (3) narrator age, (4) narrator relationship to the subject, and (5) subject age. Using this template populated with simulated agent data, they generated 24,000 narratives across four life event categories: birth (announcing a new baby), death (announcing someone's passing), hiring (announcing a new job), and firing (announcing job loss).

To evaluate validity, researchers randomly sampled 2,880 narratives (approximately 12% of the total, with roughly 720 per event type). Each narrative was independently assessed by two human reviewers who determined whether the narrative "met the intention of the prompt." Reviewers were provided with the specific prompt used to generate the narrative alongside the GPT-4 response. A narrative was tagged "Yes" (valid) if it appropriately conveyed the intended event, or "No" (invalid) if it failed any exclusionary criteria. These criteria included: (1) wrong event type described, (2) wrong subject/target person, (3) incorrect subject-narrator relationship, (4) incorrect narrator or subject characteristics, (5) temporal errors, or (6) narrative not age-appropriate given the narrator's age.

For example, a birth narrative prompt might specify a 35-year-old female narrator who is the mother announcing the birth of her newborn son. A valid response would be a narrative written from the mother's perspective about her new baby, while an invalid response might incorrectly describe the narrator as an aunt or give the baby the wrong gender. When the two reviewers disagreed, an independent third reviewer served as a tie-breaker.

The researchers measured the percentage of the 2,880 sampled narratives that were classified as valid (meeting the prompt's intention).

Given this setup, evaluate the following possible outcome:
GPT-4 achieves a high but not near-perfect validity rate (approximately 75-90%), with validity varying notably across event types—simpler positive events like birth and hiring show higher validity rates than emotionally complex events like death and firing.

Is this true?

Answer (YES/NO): NO